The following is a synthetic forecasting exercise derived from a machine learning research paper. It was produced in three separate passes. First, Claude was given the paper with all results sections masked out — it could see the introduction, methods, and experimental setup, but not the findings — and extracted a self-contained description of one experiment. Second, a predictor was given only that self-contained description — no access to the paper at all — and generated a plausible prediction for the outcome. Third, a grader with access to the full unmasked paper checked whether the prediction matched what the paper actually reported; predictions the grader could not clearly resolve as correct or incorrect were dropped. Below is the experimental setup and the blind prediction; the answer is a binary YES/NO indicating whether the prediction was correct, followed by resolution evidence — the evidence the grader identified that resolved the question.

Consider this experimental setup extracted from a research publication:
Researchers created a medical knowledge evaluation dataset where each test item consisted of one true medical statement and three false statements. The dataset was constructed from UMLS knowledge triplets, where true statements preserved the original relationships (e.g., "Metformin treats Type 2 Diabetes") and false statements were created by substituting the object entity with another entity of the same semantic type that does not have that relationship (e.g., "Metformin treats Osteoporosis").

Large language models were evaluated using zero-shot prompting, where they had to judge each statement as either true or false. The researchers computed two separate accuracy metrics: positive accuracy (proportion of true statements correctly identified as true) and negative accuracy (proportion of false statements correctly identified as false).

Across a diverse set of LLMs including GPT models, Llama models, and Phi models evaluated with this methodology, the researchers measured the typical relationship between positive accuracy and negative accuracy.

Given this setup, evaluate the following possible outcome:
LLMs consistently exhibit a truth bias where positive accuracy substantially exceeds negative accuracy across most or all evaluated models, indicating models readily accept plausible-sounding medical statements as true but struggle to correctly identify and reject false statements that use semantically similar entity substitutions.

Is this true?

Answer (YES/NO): NO